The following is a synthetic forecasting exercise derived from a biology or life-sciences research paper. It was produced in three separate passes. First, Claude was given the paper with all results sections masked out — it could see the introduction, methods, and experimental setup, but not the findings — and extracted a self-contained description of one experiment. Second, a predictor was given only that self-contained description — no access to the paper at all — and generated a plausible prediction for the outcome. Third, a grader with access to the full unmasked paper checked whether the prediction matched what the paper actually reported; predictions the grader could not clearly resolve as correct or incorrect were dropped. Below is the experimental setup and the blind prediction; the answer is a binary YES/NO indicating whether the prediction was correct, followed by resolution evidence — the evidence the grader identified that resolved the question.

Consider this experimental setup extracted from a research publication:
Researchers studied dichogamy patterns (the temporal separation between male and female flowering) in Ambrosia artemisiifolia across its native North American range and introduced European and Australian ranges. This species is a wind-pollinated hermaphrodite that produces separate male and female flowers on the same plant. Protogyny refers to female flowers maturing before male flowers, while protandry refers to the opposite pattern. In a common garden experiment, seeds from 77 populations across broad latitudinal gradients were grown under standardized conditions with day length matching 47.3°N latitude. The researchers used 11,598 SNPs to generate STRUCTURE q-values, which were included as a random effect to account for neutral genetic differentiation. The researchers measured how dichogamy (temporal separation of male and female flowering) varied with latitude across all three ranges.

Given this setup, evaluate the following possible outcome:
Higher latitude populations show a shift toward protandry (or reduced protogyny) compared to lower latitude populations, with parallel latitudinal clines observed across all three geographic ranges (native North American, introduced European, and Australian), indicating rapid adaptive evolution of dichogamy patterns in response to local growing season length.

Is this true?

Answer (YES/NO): NO